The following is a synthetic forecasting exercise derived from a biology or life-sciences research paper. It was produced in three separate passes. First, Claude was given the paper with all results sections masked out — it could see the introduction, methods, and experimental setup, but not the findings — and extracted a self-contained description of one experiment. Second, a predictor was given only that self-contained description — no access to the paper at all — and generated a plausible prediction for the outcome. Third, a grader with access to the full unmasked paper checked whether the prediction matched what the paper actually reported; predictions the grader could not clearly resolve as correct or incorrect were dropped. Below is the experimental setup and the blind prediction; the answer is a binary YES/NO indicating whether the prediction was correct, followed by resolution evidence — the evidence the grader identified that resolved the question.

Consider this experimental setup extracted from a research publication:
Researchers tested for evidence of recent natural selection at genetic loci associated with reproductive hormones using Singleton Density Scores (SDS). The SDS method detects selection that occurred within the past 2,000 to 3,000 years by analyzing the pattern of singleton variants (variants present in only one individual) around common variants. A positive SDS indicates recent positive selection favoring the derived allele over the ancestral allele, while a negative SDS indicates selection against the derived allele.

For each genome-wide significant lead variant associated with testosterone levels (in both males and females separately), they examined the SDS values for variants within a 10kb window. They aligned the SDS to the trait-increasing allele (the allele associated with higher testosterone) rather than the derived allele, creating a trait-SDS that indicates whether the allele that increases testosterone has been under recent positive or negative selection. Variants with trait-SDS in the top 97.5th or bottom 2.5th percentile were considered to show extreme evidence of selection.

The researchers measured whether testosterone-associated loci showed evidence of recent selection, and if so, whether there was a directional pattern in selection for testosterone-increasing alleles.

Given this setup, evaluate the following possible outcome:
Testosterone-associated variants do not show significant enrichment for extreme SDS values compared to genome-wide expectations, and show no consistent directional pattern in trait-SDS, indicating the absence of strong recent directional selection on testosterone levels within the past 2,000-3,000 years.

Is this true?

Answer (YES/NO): YES